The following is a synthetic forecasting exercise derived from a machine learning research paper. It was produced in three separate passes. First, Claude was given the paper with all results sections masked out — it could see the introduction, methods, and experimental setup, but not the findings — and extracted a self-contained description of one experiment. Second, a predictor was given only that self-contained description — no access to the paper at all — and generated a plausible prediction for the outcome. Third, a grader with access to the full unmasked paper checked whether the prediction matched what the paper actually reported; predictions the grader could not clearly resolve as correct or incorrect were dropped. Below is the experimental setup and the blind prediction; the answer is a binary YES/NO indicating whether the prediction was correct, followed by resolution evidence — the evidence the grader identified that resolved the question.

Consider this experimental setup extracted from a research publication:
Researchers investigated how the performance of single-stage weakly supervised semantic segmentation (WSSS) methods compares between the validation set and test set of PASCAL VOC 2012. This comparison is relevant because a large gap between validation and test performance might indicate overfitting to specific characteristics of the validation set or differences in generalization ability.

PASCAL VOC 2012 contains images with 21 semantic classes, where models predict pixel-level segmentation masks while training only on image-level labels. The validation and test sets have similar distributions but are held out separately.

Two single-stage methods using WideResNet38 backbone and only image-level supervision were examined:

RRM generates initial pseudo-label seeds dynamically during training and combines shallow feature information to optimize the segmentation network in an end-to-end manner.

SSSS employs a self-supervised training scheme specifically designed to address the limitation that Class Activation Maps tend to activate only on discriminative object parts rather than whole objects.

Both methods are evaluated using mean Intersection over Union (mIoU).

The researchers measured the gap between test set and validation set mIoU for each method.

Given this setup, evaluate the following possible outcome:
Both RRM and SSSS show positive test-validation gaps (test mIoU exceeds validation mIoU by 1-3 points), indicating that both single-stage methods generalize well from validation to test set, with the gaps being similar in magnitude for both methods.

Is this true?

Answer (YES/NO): NO